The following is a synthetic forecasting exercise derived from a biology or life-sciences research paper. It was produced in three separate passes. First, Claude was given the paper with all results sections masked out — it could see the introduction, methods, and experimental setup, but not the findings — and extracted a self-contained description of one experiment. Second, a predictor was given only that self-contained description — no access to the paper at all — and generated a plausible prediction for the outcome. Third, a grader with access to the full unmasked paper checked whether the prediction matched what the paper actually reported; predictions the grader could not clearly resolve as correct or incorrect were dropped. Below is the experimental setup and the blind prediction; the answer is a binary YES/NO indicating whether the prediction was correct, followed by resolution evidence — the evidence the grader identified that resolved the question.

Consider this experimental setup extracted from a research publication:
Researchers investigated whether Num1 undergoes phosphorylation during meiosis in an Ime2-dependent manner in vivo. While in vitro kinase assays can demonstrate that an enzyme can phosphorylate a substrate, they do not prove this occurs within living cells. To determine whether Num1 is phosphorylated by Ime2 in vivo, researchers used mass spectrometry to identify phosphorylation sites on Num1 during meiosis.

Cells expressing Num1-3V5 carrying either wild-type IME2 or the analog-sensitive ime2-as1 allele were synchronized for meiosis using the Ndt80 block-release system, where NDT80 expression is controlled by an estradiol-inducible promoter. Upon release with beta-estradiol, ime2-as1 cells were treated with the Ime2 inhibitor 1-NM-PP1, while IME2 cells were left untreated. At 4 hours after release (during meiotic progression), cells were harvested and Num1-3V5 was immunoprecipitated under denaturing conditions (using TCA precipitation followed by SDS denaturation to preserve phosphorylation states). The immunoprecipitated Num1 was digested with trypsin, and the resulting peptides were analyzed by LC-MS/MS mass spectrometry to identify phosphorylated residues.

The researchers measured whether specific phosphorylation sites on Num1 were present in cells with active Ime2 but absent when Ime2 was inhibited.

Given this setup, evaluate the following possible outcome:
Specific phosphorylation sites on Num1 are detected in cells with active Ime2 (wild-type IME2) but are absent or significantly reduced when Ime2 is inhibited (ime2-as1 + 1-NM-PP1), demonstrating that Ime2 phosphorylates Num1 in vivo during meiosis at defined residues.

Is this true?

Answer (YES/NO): YES